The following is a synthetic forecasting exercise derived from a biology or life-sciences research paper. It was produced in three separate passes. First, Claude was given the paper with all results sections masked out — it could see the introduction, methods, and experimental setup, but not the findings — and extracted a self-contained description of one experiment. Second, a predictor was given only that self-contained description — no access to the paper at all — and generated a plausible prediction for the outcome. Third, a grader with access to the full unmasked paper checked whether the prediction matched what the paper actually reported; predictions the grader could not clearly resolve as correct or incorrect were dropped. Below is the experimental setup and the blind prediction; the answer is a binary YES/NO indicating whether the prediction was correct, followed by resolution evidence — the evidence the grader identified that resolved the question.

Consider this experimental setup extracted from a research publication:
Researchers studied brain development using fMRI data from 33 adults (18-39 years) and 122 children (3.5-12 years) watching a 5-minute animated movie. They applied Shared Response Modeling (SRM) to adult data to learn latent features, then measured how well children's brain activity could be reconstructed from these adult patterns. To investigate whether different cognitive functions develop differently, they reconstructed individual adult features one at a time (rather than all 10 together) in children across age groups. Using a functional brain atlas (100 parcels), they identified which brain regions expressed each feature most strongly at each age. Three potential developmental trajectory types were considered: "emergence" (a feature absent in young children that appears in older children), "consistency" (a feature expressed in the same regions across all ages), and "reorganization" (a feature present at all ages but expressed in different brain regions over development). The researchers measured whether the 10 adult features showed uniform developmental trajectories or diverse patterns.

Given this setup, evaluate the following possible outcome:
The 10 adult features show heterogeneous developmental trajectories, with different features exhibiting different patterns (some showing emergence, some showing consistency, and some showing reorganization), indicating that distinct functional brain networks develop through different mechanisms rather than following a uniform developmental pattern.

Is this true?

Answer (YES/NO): YES